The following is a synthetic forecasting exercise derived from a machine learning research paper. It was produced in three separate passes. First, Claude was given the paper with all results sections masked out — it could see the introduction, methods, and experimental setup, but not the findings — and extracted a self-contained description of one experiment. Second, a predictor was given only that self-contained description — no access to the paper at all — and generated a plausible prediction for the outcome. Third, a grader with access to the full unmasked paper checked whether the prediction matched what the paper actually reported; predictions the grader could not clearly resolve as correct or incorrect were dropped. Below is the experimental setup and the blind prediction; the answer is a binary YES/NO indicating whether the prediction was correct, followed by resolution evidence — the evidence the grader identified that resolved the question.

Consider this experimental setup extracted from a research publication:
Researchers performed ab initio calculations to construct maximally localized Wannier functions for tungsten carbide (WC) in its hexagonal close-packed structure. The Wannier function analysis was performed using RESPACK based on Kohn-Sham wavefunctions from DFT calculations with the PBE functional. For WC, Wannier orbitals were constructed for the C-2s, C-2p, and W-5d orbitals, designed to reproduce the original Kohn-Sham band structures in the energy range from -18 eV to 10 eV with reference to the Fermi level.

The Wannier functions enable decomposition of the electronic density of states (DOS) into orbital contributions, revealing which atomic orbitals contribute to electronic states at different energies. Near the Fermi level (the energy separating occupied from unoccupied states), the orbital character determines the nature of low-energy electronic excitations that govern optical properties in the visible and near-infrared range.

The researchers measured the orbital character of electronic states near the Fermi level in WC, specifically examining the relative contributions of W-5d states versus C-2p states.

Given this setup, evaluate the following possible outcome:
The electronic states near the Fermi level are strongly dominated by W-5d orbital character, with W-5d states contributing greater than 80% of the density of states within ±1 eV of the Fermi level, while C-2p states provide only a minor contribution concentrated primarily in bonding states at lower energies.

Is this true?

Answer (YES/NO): NO